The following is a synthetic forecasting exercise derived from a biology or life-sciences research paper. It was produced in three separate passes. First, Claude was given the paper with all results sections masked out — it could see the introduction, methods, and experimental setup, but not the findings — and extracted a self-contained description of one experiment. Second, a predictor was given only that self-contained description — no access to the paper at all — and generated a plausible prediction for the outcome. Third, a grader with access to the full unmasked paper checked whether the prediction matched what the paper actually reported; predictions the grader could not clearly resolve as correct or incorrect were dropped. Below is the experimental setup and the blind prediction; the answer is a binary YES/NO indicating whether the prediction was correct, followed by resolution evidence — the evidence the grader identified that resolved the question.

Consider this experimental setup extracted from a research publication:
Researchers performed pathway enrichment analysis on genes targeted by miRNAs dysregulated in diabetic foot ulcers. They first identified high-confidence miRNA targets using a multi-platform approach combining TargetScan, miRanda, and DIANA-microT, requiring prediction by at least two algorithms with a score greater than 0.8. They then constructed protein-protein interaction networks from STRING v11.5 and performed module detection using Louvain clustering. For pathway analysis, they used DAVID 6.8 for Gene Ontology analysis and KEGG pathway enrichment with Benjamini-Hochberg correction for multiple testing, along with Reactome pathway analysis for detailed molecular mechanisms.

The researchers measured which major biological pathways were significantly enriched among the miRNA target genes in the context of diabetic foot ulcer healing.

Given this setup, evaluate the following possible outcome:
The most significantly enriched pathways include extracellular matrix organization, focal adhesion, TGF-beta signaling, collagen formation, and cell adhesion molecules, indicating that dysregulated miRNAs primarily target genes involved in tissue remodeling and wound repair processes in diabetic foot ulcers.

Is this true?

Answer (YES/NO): NO